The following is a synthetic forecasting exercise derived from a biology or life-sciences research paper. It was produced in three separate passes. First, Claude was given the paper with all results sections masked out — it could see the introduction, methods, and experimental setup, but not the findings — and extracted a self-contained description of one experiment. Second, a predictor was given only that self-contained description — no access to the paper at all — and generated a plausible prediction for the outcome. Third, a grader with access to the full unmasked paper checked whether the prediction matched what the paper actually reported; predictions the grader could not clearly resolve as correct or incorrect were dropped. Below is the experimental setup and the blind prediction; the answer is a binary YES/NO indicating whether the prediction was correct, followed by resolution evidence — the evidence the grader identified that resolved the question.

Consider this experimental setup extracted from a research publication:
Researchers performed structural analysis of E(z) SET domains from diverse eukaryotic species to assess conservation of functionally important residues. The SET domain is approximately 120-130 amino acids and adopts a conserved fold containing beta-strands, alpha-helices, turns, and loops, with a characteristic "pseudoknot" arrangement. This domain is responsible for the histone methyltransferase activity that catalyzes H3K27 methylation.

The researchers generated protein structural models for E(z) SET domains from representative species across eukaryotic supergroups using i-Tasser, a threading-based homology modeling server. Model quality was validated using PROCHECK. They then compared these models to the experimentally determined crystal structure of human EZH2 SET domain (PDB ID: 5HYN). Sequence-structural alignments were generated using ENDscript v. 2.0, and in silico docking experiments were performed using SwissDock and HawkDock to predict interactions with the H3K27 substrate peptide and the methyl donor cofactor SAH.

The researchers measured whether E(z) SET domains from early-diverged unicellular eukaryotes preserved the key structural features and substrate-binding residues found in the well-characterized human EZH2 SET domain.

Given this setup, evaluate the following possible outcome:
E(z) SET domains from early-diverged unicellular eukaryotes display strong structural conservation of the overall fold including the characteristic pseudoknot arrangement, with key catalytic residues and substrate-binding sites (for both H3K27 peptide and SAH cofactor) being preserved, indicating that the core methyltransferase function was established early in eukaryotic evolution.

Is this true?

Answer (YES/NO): NO